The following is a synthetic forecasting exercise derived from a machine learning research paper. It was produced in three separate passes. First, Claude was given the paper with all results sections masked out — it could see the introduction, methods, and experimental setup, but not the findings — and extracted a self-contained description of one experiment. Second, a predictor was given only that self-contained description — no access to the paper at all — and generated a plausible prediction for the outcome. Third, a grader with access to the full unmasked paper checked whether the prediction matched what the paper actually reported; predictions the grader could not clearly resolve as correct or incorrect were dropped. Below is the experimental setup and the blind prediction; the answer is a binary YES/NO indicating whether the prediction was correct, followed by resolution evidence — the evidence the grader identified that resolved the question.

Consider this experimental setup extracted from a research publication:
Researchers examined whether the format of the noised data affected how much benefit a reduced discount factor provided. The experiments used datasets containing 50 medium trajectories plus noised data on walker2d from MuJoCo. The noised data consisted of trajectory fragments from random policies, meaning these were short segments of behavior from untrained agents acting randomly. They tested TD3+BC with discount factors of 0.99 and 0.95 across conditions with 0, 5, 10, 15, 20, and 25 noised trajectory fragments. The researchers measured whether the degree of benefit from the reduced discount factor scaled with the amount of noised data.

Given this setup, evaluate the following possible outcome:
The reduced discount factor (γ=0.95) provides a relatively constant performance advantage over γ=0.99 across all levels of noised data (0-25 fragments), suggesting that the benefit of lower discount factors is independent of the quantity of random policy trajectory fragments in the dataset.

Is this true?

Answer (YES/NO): NO